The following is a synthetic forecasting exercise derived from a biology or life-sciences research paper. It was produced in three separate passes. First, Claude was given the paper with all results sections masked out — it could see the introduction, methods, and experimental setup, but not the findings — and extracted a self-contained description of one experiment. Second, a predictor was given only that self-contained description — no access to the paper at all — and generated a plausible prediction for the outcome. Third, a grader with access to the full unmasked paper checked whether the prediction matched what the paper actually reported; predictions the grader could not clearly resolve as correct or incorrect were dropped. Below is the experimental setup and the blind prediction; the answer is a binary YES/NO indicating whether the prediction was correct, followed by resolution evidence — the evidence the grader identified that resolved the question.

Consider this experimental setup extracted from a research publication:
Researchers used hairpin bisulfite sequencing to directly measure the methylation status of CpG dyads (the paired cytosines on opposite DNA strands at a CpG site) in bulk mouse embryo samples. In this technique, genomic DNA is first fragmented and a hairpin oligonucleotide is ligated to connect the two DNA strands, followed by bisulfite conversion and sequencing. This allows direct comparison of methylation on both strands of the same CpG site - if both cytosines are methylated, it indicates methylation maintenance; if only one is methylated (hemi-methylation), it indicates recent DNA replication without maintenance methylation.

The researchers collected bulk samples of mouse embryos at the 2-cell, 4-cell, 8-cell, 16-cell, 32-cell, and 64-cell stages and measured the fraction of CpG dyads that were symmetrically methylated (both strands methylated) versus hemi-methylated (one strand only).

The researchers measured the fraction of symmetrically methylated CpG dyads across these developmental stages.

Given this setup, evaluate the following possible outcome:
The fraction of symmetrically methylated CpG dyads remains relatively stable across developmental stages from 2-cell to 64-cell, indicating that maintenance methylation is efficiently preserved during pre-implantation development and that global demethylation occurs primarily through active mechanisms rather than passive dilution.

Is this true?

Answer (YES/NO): NO